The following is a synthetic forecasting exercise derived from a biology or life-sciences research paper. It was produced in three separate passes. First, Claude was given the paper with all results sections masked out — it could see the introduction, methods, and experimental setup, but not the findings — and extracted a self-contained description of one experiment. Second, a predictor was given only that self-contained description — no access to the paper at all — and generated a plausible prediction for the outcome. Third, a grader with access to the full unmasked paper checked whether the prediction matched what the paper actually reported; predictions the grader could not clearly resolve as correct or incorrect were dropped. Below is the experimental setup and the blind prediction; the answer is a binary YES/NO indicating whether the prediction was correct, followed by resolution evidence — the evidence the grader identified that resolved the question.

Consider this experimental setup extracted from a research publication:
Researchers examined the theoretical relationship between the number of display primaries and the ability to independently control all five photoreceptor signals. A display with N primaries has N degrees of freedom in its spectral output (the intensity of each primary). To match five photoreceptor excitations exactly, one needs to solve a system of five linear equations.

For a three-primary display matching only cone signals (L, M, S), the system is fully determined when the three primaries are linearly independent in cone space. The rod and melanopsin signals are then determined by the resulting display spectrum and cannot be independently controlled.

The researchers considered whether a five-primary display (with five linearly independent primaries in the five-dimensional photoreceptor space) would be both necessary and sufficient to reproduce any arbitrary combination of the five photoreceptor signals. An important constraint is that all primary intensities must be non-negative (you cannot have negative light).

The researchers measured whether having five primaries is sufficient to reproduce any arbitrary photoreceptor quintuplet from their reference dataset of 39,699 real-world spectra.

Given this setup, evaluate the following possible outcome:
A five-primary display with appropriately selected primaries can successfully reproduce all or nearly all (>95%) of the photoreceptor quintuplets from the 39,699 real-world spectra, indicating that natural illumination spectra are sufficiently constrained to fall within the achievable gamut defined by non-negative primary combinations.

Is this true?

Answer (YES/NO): NO